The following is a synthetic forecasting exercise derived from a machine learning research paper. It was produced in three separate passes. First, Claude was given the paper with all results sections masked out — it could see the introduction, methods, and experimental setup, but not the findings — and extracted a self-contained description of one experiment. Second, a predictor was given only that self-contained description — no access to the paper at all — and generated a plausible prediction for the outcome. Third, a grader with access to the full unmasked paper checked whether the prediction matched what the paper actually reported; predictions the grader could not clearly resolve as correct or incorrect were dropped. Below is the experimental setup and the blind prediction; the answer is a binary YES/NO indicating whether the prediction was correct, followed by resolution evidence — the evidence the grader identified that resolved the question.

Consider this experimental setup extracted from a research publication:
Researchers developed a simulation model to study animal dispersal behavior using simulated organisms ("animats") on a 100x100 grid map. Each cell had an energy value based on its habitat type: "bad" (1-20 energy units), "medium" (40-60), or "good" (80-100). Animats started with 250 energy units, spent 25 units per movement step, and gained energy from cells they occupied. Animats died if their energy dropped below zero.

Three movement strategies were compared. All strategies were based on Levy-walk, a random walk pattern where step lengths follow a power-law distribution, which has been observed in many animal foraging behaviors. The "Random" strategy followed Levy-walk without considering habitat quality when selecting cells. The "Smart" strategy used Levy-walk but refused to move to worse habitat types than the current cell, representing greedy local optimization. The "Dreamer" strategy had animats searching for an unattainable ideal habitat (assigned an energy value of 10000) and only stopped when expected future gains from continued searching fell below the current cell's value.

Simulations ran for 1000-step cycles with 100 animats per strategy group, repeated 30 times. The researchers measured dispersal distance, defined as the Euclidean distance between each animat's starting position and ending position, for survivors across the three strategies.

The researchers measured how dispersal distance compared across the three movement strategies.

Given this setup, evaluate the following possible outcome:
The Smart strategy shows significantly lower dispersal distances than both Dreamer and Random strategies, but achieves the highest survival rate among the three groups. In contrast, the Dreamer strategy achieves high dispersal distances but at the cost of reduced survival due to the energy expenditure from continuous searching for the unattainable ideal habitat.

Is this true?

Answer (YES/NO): NO